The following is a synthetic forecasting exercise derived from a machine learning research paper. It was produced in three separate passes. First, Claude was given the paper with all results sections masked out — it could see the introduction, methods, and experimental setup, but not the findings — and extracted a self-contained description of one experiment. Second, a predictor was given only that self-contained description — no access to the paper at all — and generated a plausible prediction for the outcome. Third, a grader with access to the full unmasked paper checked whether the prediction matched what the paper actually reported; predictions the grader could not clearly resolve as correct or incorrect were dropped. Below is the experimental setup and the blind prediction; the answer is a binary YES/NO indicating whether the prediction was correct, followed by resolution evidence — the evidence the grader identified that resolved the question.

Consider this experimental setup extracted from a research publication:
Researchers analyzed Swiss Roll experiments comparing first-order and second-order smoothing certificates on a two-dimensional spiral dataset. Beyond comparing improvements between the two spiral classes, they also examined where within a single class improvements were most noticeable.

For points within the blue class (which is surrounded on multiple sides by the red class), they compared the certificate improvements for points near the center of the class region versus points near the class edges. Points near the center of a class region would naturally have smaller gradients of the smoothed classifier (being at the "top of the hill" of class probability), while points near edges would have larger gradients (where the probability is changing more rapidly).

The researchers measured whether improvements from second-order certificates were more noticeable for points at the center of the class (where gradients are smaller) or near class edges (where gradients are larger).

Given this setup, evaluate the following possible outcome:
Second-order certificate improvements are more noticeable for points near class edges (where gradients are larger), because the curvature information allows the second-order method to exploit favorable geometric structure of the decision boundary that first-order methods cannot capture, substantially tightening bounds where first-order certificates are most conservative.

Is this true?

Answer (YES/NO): NO